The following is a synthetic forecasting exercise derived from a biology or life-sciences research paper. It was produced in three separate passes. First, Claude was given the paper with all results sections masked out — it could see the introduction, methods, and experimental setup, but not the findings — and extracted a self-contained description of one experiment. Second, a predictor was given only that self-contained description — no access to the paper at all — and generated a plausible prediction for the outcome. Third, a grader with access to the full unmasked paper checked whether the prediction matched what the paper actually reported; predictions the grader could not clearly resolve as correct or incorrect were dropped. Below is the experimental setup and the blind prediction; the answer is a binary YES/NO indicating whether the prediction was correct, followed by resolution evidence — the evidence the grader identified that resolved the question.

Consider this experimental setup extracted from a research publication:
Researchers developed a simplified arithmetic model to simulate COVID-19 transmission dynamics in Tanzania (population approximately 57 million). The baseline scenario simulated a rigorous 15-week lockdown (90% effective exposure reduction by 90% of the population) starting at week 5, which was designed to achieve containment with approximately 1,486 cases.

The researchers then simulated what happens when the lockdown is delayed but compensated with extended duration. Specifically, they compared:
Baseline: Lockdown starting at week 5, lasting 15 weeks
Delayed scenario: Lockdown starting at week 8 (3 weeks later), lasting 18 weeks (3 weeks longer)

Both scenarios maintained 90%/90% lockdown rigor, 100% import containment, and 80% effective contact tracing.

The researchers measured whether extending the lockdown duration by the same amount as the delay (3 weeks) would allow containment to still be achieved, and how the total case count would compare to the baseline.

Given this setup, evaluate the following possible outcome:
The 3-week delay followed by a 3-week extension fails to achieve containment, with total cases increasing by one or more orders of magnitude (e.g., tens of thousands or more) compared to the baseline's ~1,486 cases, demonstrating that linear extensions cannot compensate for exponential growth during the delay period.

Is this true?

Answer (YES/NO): NO